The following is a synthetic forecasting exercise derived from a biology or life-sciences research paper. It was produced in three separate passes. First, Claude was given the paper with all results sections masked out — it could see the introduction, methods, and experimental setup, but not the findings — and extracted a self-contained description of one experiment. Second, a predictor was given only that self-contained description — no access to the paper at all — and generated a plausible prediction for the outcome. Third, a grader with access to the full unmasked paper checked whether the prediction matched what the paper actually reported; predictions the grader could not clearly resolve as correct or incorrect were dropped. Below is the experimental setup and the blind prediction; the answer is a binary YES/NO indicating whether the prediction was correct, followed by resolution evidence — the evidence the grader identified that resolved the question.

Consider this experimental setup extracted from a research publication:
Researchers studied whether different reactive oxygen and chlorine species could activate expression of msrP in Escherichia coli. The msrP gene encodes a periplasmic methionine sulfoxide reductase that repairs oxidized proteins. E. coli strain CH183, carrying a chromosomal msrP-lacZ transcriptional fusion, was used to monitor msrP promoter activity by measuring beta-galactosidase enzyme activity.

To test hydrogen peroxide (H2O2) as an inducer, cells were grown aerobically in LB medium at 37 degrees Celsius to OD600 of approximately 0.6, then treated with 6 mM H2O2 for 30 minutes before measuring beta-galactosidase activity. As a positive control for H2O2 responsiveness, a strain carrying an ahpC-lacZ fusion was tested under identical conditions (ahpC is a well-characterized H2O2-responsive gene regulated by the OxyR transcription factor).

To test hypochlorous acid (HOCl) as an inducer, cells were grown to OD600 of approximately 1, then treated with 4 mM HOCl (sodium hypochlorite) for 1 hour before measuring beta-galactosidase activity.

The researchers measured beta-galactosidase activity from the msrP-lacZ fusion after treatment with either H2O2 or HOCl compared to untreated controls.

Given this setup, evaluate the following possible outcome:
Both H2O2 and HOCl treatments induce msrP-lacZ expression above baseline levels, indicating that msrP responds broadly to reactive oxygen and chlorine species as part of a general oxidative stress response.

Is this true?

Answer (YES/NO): NO